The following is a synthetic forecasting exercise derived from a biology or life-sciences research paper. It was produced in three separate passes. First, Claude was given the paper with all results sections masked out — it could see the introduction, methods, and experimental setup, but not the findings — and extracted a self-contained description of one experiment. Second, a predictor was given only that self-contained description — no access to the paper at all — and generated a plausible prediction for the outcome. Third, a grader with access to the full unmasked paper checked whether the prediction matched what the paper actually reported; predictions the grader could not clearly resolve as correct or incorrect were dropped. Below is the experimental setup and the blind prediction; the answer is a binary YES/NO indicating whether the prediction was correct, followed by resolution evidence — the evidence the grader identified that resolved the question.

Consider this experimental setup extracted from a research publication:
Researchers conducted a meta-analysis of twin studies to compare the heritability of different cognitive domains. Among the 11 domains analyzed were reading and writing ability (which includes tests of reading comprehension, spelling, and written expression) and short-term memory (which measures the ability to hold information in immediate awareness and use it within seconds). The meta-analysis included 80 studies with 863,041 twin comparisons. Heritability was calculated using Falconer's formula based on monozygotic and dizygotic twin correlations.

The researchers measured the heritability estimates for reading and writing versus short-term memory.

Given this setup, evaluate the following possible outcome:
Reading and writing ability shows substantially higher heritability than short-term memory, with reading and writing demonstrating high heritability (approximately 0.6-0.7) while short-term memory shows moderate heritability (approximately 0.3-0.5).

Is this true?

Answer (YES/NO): YES